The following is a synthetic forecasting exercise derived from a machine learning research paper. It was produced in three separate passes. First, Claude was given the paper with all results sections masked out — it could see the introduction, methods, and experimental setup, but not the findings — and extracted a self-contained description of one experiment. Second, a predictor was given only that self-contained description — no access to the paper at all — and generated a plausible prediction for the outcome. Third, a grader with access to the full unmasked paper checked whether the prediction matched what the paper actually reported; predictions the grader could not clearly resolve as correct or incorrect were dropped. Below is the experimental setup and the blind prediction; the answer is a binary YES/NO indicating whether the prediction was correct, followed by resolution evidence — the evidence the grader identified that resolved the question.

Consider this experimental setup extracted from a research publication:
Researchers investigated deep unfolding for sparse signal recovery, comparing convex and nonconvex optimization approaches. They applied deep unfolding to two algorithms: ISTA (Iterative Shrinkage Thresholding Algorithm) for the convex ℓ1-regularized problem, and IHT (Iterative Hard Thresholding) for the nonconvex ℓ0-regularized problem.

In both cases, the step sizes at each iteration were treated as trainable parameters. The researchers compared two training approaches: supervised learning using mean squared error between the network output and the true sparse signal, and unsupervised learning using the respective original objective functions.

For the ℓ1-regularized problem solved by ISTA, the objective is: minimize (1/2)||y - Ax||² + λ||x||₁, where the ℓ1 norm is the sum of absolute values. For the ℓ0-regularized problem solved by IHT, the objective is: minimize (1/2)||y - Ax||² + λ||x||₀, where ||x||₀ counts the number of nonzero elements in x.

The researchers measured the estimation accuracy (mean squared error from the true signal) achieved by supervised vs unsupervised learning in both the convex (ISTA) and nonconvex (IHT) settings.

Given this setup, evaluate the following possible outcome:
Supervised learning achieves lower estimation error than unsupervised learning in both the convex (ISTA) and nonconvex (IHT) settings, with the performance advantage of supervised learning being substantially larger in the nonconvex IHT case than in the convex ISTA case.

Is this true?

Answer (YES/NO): NO